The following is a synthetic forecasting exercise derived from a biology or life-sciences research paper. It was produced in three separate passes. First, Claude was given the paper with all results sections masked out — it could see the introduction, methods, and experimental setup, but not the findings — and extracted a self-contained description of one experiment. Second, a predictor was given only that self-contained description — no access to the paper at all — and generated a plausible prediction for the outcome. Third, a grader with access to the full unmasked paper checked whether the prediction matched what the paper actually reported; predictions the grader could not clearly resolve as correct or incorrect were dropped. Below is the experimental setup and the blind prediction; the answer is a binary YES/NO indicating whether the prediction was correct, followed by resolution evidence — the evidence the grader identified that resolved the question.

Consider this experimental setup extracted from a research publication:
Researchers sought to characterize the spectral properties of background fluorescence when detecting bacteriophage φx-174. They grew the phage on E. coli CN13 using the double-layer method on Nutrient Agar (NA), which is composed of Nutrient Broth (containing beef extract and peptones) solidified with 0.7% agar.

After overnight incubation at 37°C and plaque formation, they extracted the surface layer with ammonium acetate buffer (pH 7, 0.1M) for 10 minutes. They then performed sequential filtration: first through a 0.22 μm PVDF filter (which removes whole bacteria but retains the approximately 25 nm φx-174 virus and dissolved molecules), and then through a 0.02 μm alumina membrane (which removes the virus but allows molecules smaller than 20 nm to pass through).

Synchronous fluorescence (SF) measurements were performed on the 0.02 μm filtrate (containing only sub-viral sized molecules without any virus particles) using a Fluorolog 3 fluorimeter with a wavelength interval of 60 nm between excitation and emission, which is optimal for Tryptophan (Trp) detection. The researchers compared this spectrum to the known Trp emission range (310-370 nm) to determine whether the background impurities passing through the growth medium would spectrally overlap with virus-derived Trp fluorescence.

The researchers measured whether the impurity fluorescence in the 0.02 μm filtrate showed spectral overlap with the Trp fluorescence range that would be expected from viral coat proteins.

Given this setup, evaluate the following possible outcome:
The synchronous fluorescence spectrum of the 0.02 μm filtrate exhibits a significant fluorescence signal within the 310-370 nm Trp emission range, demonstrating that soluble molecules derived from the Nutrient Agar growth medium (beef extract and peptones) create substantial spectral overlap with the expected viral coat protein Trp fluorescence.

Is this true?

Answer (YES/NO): YES